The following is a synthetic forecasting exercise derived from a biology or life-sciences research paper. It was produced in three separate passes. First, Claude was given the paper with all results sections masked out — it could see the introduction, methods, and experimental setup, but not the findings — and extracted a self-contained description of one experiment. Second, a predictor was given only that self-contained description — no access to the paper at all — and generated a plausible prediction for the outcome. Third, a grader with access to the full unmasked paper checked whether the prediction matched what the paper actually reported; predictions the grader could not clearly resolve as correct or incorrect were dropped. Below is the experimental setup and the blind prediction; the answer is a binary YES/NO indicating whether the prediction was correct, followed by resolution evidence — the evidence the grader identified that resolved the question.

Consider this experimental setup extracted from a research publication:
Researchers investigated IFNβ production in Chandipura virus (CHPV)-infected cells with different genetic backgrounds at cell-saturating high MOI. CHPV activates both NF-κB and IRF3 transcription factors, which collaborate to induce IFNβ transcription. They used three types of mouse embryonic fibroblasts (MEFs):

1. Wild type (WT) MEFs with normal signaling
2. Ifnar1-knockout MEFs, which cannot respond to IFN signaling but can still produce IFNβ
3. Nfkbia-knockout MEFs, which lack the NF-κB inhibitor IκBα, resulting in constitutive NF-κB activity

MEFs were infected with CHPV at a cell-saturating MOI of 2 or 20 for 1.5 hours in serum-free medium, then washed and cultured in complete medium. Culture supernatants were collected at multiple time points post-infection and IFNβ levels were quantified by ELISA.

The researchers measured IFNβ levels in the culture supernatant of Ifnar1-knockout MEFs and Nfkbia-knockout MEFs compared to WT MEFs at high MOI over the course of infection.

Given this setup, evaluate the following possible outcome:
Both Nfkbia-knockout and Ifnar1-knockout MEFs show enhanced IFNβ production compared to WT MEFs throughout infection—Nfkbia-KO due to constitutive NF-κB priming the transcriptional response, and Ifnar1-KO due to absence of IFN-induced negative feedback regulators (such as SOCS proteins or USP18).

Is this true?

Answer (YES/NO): NO